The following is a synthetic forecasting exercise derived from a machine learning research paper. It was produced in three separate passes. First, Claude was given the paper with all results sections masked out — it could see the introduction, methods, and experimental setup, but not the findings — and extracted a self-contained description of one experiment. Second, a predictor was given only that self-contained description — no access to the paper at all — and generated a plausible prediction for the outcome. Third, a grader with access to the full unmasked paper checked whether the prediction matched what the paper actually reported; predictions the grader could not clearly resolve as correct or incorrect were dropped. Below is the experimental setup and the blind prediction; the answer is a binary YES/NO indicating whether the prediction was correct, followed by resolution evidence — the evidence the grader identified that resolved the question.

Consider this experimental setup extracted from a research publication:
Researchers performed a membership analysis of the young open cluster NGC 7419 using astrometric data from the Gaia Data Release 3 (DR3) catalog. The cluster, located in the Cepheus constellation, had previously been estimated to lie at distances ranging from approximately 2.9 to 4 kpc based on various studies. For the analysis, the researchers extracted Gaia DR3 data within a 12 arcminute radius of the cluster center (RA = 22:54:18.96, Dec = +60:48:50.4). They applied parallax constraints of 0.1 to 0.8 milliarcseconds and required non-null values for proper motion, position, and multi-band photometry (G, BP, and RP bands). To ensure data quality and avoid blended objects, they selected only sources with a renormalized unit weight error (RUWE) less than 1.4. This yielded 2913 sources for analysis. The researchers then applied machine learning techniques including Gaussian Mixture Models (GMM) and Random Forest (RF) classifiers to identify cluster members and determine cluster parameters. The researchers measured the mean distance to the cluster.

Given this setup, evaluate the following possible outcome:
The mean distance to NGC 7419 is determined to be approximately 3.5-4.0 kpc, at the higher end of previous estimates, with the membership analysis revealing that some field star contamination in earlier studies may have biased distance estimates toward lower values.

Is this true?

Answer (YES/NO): NO